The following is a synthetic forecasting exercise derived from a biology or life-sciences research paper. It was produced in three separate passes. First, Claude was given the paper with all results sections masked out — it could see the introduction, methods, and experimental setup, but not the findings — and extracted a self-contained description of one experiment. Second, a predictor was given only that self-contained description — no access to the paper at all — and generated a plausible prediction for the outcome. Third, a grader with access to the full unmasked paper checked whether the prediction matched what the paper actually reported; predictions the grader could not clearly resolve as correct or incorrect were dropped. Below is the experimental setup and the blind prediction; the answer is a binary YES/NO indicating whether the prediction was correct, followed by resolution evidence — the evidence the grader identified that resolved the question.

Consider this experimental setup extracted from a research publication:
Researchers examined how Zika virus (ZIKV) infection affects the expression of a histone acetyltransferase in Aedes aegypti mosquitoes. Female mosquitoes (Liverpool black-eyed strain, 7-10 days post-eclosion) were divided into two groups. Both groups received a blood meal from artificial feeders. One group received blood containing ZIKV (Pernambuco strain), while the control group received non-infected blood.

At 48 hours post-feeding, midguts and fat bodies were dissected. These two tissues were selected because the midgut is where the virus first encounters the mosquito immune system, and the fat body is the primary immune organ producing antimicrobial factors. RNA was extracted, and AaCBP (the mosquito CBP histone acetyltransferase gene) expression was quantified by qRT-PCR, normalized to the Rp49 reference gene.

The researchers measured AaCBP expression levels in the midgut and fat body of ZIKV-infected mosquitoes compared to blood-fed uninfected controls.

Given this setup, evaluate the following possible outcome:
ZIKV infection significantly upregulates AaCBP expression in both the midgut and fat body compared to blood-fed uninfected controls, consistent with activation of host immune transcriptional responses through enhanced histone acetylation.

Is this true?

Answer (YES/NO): YES